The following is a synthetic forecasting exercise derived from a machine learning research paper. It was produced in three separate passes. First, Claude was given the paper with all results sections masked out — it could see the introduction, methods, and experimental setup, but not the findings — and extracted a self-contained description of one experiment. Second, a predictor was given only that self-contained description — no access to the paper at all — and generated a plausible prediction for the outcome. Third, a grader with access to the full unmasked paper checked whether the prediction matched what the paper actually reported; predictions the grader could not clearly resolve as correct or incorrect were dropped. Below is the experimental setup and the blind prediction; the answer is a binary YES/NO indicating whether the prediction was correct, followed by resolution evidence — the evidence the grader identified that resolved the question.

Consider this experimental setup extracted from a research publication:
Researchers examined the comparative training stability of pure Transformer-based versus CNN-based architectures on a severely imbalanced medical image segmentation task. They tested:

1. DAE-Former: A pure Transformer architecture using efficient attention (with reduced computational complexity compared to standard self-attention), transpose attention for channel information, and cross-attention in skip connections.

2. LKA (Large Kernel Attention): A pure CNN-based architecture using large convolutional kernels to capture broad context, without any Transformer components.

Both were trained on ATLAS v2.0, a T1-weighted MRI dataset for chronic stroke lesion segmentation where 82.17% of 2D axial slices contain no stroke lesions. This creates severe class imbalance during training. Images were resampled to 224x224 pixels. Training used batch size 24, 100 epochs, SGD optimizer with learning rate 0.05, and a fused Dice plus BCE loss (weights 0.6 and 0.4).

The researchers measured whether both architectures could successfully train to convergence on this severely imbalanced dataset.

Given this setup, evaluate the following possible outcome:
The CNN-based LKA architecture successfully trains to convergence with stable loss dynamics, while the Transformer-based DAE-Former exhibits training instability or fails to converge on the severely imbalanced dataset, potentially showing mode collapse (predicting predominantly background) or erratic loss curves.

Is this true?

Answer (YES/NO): NO